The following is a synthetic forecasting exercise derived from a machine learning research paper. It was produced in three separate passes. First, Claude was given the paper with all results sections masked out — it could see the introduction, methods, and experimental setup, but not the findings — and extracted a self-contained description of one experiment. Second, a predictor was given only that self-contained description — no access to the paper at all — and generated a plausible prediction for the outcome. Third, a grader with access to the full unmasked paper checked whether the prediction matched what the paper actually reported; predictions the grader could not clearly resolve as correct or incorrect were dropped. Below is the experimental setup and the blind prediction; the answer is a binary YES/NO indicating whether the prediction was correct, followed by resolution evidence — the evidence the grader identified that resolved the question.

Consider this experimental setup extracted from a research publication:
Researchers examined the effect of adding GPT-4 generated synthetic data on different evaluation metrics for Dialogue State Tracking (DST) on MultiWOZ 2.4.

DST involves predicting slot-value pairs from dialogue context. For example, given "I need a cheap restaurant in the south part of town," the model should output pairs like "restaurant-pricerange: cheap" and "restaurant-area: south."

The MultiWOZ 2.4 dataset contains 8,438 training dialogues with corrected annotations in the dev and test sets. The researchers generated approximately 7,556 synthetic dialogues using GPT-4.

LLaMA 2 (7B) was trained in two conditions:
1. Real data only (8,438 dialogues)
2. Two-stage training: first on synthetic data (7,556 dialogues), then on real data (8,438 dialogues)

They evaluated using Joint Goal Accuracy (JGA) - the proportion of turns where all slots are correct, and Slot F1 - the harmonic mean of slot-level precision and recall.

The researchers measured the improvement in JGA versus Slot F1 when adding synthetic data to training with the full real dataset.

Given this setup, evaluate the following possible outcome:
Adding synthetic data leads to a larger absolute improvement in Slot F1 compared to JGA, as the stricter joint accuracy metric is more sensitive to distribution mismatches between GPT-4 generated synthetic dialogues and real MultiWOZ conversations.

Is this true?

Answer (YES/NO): NO